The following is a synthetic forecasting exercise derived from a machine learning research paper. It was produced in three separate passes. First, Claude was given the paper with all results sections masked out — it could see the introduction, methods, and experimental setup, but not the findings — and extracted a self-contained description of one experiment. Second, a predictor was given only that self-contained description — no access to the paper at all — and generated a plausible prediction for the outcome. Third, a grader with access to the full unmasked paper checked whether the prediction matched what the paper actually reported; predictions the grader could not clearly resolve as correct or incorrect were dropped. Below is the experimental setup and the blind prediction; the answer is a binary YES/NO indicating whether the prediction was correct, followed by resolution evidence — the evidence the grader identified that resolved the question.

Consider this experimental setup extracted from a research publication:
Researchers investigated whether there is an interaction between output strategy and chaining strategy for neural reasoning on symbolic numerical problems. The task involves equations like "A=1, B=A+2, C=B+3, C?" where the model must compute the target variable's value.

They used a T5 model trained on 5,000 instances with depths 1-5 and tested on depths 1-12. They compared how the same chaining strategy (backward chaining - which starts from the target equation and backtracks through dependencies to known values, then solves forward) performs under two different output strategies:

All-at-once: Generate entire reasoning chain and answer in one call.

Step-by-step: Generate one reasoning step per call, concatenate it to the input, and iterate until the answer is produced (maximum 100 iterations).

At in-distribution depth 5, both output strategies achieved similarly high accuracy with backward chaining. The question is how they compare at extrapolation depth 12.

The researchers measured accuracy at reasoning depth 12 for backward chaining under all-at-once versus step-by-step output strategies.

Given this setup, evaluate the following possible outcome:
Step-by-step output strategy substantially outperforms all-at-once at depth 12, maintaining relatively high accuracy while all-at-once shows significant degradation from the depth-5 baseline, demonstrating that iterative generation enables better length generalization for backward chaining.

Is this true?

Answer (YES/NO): YES